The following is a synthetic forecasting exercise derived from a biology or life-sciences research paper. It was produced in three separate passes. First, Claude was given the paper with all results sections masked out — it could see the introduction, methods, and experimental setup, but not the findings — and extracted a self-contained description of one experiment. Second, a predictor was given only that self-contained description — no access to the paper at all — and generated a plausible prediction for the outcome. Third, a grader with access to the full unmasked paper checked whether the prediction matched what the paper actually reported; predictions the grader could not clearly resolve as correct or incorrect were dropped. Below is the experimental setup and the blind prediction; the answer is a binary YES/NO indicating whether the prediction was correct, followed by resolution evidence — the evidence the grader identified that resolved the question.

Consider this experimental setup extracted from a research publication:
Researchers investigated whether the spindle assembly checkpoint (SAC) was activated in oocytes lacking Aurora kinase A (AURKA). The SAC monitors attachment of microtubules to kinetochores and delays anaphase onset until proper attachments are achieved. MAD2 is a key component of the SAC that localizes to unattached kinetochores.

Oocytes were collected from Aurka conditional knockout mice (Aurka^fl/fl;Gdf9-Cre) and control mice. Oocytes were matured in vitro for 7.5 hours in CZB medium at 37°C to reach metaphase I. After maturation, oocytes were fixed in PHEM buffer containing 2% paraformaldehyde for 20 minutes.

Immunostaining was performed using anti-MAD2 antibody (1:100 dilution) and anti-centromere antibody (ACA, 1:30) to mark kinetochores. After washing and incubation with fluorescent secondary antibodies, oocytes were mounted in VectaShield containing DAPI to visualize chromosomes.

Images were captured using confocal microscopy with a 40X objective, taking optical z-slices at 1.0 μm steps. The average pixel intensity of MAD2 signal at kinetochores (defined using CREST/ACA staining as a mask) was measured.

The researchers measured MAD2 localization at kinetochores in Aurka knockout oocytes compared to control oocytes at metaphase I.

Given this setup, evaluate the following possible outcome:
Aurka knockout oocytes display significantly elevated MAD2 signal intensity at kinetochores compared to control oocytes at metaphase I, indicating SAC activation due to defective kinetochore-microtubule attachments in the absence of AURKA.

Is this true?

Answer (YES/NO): YES